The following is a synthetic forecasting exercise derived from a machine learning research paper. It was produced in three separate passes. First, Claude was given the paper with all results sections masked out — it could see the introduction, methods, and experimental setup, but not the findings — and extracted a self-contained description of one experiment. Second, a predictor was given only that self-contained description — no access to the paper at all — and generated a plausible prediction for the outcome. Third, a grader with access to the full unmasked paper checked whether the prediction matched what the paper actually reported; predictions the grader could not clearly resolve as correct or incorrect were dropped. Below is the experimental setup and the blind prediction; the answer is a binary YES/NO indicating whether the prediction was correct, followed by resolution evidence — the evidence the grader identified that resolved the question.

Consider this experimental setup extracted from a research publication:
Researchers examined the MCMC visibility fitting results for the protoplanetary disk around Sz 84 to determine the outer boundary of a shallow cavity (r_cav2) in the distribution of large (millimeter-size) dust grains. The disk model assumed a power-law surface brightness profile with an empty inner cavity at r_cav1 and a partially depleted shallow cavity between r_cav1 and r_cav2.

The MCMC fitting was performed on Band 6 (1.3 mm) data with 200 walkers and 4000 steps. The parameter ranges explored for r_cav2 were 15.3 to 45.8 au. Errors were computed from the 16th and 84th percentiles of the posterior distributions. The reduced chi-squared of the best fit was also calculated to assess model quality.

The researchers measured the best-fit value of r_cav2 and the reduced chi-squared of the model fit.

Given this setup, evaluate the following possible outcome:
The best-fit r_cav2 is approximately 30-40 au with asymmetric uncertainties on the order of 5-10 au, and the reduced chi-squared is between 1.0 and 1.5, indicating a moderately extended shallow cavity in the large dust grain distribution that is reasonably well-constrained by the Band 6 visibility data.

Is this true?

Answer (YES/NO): NO